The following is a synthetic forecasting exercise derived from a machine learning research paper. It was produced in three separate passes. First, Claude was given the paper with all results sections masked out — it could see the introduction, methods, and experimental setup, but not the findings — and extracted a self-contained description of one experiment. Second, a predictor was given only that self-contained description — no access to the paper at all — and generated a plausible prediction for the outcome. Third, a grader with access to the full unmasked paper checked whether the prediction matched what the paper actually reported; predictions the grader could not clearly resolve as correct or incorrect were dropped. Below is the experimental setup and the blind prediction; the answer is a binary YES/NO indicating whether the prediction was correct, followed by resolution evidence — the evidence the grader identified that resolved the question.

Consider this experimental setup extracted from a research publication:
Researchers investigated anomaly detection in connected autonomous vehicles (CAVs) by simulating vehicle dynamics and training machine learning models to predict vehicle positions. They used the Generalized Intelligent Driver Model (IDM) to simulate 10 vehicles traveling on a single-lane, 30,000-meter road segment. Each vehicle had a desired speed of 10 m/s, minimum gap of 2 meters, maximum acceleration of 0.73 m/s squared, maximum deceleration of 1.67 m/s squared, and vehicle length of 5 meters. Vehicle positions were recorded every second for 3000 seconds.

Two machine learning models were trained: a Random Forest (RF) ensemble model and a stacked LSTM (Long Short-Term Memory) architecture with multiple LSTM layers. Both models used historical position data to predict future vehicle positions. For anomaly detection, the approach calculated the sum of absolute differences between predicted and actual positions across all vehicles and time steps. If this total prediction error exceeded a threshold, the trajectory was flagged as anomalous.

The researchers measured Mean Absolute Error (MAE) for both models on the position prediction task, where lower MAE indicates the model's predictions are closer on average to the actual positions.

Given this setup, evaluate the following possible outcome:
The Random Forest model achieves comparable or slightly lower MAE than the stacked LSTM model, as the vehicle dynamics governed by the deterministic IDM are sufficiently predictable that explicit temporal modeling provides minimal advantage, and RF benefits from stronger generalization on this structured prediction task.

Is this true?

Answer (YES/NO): NO